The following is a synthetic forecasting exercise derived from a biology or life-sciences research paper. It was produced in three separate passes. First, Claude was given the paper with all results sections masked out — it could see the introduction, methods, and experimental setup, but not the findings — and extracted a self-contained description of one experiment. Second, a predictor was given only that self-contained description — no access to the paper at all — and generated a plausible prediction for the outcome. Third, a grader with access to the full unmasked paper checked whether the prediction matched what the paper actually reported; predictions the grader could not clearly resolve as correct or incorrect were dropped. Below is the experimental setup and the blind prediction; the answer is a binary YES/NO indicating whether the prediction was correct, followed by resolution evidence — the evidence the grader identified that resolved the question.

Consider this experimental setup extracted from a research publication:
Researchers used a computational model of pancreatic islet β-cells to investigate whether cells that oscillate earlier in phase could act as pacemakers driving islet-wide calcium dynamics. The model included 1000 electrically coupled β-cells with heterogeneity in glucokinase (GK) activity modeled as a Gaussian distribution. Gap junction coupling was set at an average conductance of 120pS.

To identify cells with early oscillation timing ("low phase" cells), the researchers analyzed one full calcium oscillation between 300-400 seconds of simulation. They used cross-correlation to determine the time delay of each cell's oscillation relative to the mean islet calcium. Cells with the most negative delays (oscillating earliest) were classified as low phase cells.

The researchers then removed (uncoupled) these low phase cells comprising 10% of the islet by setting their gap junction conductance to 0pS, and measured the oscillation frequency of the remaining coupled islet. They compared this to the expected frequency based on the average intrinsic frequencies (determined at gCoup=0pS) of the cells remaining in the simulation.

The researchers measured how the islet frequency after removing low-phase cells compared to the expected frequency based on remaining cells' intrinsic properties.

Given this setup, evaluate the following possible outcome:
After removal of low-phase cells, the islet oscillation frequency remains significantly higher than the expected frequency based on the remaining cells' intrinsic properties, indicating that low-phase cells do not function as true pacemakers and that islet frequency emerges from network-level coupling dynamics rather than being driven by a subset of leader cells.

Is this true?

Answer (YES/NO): NO